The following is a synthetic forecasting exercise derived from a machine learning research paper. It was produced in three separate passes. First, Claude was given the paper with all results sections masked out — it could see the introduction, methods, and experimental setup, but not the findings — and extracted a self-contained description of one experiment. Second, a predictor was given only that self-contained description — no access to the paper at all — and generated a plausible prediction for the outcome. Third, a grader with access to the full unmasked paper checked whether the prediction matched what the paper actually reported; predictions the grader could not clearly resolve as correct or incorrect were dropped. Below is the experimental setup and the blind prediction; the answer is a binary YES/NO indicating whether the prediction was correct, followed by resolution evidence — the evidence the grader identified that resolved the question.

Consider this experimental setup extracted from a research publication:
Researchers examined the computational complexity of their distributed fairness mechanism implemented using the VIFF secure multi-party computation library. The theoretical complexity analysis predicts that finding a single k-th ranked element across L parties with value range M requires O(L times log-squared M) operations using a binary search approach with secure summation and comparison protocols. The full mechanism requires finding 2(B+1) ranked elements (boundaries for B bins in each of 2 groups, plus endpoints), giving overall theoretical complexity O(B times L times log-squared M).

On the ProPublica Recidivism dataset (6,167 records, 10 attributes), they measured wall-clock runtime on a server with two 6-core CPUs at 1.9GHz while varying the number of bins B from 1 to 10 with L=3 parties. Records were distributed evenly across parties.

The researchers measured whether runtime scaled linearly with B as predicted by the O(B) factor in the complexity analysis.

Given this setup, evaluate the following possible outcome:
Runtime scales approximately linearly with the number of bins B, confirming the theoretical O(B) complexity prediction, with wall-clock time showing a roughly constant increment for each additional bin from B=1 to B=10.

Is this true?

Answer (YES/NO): YES